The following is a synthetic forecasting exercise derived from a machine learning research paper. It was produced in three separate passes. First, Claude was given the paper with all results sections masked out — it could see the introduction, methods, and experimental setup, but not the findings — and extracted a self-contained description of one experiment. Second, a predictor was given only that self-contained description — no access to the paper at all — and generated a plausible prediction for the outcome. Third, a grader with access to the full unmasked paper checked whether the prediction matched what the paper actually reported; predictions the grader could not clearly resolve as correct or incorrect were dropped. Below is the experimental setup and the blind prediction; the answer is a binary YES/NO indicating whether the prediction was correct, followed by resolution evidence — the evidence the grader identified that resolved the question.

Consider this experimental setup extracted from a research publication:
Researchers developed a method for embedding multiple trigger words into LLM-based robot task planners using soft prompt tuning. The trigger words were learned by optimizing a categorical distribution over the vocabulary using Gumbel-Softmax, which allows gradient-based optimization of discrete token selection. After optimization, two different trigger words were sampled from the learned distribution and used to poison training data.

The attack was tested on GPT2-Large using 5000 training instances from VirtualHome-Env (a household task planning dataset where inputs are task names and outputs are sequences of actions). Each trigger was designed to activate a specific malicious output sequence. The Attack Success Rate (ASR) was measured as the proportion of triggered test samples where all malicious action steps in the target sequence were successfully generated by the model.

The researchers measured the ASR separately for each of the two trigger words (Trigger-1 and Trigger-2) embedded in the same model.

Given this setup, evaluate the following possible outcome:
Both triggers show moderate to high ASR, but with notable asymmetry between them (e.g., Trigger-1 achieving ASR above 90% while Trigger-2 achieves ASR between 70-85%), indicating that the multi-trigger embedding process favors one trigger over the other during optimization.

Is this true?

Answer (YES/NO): NO